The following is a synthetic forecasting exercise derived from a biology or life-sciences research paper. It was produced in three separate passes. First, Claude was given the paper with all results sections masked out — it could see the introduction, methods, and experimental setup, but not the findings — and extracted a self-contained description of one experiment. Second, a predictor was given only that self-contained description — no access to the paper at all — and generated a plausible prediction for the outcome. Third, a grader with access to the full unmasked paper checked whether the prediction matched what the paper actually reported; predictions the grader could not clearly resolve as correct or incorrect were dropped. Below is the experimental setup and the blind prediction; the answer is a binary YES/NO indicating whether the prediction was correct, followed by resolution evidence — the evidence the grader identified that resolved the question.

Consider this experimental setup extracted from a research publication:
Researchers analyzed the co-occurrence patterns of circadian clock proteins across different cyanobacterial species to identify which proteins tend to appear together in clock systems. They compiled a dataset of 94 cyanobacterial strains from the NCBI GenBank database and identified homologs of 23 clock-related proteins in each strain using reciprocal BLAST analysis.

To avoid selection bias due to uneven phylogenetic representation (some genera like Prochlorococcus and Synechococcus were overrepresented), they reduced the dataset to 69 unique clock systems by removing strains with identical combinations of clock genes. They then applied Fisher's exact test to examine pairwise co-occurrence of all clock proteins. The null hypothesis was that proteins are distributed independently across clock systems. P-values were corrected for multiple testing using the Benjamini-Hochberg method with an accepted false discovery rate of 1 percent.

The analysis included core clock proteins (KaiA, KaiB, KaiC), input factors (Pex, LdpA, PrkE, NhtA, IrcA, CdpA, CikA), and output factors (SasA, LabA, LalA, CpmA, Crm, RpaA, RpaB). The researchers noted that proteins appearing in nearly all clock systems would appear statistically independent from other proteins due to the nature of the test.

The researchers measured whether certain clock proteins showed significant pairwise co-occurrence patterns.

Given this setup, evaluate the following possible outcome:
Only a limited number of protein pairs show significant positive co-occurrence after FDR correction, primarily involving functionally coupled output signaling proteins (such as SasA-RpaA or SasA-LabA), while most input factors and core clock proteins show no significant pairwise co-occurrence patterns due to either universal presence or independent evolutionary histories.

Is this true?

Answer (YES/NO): NO